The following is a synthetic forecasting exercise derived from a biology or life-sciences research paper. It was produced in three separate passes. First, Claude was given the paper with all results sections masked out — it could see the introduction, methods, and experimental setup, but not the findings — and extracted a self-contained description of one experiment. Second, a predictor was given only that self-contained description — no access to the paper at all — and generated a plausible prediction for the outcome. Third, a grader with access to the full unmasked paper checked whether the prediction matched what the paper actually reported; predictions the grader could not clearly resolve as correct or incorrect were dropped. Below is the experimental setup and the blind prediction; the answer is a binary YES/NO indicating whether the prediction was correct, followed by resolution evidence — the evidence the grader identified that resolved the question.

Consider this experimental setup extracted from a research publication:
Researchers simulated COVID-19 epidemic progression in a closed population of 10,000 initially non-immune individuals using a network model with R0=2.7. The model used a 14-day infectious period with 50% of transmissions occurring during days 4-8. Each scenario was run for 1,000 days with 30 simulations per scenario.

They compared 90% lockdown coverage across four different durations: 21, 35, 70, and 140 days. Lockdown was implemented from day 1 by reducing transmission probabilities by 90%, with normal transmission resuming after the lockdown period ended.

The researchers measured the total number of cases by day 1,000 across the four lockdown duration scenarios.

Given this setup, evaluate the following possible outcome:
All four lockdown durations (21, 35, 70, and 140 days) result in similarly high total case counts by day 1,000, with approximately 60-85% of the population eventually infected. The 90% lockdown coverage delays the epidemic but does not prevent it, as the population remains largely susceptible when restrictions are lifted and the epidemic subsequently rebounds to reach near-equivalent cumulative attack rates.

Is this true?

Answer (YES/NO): NO